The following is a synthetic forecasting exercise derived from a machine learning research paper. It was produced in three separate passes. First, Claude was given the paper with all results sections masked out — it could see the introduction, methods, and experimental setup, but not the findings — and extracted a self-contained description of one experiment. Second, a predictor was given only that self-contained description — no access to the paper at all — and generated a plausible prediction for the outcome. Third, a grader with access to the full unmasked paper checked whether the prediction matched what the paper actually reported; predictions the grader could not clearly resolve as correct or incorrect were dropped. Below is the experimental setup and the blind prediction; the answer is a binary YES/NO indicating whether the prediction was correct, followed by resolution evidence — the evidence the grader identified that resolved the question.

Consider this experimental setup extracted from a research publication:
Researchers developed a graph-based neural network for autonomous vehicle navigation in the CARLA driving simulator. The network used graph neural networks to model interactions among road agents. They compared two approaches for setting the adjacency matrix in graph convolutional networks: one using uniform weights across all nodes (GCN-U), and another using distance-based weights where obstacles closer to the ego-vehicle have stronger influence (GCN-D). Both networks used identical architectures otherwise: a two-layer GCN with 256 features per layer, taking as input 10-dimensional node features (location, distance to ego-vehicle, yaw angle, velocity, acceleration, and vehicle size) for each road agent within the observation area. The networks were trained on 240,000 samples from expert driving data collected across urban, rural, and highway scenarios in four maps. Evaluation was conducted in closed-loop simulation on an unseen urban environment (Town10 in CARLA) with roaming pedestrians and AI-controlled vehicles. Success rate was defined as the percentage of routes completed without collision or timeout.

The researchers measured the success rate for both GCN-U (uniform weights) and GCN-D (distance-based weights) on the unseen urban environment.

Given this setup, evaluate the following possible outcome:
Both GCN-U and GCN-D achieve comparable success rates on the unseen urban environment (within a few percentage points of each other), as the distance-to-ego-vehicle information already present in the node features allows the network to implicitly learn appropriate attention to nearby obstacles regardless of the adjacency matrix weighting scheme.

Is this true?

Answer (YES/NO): NO